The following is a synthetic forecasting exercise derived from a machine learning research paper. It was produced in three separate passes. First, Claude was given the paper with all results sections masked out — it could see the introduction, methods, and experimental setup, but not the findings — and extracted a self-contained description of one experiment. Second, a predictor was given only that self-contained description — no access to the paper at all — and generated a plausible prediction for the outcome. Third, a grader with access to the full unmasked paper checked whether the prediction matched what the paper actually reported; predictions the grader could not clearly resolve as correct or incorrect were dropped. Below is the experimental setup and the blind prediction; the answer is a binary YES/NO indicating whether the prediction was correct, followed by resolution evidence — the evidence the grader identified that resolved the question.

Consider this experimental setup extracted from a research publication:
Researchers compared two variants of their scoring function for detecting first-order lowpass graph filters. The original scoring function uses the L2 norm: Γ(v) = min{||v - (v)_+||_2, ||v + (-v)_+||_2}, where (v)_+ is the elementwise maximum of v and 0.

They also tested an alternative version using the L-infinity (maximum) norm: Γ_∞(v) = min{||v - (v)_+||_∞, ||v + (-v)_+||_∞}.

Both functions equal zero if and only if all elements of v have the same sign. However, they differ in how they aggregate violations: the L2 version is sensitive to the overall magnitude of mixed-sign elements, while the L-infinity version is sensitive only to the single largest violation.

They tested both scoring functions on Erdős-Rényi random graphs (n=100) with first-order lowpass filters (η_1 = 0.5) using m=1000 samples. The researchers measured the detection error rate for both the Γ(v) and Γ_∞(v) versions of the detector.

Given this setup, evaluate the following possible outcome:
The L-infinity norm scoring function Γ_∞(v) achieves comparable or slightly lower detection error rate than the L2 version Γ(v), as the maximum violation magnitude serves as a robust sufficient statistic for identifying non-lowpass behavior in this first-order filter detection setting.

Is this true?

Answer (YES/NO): NO